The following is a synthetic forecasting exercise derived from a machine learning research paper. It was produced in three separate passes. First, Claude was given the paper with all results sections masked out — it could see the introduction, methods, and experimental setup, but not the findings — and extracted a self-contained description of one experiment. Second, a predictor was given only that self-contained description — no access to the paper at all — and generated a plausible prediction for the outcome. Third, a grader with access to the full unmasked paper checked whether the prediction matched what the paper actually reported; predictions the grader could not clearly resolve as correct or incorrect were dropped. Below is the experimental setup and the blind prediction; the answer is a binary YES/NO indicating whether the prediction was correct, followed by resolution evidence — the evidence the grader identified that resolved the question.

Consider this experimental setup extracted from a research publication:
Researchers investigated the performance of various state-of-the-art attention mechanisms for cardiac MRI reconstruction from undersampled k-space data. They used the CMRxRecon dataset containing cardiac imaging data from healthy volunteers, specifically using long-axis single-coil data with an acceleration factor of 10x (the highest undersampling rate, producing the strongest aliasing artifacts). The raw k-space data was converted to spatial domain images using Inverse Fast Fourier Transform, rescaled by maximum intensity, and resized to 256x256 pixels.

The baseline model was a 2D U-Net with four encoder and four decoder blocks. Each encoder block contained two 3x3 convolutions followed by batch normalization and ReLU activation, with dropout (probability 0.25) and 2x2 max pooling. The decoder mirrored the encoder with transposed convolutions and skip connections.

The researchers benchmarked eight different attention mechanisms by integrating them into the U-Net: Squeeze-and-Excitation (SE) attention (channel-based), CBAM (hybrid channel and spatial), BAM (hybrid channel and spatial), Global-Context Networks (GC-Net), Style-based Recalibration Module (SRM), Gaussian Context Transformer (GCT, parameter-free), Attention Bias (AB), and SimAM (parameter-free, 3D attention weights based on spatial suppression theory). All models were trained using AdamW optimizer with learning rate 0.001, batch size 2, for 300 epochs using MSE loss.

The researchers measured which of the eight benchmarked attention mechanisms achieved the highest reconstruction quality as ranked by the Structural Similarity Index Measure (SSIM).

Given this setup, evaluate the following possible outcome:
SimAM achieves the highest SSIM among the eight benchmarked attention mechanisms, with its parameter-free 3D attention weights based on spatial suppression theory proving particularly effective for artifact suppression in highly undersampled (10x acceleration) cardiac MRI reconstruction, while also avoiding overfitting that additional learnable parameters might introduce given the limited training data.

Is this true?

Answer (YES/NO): YES